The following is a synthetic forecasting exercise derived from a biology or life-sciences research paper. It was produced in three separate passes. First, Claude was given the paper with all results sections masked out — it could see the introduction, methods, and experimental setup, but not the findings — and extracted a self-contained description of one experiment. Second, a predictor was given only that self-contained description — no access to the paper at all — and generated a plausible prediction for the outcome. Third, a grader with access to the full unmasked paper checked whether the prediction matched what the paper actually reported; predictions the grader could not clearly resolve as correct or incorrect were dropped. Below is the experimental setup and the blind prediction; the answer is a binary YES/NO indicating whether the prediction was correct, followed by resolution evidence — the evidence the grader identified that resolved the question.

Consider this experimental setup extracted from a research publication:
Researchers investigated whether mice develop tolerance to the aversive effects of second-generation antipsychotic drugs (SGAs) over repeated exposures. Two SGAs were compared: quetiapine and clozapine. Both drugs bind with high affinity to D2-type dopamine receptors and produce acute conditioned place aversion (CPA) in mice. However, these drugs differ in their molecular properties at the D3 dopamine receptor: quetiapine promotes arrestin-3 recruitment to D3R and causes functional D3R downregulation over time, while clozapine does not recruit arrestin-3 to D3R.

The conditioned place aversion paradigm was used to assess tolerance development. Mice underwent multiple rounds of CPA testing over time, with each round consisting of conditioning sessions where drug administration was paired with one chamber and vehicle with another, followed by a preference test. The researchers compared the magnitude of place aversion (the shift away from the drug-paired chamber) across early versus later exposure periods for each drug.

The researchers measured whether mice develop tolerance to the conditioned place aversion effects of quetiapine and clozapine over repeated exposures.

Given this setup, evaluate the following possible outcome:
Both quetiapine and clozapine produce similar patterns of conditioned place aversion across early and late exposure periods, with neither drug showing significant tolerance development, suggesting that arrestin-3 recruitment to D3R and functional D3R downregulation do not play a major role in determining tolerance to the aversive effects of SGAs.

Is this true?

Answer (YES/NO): NO